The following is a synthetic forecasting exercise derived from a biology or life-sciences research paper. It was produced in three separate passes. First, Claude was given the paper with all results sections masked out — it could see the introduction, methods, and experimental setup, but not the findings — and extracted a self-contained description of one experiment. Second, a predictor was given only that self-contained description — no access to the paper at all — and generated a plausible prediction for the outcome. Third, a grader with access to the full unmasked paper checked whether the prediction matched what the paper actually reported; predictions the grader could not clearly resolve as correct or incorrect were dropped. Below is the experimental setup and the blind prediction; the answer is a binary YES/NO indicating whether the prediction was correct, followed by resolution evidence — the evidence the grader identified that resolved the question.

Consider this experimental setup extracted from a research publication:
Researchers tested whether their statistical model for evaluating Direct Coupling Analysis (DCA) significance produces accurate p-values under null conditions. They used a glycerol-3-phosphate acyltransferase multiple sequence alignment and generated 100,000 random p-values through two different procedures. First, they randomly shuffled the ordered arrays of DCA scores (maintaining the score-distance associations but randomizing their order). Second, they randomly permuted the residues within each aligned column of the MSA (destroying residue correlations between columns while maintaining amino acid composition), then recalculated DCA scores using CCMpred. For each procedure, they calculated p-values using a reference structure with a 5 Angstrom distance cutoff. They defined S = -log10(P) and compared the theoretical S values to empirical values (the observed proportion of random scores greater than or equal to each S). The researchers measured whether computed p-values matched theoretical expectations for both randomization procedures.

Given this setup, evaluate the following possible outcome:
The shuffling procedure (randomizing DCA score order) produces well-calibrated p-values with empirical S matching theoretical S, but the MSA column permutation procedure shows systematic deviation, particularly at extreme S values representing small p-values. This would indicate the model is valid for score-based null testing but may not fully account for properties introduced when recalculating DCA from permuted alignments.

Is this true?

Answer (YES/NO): YES